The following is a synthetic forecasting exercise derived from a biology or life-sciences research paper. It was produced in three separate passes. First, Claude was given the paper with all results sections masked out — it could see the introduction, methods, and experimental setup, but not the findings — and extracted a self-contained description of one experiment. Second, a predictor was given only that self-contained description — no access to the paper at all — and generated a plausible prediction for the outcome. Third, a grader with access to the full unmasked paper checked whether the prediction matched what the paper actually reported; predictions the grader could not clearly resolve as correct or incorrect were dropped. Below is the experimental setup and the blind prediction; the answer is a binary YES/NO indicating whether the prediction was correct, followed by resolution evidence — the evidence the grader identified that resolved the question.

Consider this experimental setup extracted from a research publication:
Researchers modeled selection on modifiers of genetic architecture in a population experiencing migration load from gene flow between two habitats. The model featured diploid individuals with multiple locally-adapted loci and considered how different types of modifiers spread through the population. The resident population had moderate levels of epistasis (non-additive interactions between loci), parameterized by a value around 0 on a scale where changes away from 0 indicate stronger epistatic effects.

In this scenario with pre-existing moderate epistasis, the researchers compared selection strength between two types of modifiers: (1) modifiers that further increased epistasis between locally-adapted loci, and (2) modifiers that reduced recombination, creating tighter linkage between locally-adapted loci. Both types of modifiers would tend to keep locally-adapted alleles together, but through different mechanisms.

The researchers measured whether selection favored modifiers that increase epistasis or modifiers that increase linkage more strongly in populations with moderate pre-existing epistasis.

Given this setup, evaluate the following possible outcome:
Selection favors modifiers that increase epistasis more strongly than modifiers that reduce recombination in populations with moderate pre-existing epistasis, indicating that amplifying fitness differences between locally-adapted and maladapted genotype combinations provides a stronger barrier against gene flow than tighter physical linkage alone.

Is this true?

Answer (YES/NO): YES